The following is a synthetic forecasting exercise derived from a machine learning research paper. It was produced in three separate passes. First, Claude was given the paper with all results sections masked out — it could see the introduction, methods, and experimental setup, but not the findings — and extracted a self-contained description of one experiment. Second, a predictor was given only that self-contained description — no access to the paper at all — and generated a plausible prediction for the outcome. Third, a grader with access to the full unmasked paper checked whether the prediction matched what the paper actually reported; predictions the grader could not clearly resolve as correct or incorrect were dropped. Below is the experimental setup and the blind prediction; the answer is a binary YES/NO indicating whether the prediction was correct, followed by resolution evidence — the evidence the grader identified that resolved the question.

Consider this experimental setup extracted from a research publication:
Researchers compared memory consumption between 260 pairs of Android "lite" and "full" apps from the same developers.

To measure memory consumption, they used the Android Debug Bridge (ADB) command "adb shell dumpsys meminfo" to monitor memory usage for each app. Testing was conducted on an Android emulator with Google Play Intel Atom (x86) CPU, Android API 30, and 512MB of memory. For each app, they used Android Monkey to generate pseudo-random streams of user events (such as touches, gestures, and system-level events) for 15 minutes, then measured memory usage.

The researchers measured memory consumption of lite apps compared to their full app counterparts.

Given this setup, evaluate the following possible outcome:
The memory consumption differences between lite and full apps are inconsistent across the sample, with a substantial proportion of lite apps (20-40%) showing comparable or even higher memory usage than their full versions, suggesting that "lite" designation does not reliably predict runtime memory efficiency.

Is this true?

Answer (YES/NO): YES